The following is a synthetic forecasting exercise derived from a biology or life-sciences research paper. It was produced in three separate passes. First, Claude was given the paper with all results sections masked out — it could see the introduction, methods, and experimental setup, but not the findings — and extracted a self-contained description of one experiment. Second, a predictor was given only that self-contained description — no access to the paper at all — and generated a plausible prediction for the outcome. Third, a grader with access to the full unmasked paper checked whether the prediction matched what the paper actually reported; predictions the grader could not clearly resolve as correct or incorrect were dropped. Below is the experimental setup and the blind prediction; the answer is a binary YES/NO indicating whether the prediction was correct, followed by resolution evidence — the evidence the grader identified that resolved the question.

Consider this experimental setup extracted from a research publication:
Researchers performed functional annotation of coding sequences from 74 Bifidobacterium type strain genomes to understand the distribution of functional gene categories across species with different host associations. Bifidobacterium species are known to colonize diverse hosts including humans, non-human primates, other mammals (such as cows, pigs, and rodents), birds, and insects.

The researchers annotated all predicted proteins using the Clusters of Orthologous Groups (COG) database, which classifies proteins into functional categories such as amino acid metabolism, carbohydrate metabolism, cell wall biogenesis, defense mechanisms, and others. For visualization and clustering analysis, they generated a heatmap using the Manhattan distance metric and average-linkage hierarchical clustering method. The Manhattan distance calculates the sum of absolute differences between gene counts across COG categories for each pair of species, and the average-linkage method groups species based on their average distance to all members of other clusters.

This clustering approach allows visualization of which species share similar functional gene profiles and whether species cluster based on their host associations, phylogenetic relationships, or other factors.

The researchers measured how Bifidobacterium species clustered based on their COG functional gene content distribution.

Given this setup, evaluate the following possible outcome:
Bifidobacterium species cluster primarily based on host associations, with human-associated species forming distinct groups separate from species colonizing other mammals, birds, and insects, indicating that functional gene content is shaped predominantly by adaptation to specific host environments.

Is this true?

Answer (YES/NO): NO